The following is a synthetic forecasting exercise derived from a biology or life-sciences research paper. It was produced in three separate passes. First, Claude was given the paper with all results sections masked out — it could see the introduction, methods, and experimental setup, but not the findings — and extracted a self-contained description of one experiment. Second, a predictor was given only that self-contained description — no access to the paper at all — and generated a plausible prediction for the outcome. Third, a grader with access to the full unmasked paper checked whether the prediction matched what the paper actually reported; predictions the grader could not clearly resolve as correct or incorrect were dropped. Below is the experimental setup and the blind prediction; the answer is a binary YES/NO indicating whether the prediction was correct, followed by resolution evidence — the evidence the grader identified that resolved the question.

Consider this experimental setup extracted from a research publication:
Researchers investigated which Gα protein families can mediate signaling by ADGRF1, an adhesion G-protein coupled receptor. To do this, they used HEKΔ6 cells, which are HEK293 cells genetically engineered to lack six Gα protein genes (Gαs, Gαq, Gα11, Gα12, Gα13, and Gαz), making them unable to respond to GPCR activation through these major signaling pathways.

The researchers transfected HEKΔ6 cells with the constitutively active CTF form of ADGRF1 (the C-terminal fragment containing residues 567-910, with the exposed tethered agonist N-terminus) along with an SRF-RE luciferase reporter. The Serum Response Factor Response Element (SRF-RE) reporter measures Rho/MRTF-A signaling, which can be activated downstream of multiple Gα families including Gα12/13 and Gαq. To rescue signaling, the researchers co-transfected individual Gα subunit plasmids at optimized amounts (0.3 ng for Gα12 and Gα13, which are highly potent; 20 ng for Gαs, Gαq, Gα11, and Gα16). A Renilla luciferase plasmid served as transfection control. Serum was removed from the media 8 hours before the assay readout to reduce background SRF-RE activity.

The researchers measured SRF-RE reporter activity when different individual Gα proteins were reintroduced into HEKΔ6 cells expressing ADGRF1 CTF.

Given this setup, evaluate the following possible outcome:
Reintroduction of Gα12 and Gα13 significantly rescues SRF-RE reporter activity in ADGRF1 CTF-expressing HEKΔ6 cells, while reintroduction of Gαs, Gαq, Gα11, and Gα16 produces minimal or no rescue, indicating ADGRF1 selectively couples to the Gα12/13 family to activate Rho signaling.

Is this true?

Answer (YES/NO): NO